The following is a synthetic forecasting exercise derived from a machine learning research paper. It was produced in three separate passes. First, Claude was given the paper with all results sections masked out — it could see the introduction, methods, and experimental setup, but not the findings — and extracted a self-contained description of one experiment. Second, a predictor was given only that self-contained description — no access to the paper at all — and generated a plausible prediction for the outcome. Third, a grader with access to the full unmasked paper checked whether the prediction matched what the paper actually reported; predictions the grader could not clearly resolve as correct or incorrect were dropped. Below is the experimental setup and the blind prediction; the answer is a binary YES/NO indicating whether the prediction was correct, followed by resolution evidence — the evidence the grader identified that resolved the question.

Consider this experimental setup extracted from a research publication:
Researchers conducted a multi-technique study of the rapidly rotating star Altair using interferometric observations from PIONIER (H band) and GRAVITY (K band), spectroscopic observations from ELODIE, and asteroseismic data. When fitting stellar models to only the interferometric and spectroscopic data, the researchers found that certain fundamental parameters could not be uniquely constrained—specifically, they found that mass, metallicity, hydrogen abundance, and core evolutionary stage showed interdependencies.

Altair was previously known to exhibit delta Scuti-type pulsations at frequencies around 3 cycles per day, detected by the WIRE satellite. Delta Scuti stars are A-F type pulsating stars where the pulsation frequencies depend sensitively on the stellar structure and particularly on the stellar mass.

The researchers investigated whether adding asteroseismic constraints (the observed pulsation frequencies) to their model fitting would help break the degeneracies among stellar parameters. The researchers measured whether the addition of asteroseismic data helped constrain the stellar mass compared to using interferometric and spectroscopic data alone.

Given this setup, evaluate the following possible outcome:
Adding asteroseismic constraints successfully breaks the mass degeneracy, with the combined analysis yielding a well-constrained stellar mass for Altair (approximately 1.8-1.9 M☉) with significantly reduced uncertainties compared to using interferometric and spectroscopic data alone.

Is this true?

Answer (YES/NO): YES